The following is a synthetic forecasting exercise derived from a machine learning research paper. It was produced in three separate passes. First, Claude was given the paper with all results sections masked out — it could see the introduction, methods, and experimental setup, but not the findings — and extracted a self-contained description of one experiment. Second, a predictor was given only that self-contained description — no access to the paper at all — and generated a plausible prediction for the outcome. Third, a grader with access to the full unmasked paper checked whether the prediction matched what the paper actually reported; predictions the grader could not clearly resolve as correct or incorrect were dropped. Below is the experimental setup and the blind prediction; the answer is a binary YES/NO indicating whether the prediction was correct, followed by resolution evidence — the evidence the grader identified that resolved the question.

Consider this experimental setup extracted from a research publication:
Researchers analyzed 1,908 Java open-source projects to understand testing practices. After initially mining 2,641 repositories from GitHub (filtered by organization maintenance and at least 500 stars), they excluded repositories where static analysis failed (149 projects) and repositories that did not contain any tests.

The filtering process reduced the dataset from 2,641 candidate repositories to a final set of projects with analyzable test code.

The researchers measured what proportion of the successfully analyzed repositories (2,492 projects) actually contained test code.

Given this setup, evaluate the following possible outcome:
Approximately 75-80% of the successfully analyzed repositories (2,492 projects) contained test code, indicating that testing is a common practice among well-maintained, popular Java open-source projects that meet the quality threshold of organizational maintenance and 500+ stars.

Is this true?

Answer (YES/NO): YES